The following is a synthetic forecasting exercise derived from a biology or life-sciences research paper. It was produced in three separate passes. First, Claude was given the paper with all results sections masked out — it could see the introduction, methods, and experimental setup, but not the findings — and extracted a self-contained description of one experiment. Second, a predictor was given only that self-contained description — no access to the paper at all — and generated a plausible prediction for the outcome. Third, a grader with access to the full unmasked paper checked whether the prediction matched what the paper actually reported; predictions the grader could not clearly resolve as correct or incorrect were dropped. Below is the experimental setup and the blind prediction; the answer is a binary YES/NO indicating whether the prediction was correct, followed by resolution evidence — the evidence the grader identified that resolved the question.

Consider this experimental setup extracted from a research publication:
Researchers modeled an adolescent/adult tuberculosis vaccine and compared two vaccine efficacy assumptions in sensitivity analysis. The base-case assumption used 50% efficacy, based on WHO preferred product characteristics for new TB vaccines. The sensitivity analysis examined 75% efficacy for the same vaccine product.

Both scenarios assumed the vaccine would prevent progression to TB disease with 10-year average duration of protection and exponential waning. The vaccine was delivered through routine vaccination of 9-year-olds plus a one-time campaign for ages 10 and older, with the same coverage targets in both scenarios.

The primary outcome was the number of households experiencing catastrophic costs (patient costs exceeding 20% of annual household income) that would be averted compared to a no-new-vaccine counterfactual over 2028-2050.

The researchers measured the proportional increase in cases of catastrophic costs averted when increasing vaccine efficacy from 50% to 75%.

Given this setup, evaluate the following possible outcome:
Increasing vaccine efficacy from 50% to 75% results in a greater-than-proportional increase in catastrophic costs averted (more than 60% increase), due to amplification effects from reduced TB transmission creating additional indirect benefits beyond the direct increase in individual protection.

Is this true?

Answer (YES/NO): NO